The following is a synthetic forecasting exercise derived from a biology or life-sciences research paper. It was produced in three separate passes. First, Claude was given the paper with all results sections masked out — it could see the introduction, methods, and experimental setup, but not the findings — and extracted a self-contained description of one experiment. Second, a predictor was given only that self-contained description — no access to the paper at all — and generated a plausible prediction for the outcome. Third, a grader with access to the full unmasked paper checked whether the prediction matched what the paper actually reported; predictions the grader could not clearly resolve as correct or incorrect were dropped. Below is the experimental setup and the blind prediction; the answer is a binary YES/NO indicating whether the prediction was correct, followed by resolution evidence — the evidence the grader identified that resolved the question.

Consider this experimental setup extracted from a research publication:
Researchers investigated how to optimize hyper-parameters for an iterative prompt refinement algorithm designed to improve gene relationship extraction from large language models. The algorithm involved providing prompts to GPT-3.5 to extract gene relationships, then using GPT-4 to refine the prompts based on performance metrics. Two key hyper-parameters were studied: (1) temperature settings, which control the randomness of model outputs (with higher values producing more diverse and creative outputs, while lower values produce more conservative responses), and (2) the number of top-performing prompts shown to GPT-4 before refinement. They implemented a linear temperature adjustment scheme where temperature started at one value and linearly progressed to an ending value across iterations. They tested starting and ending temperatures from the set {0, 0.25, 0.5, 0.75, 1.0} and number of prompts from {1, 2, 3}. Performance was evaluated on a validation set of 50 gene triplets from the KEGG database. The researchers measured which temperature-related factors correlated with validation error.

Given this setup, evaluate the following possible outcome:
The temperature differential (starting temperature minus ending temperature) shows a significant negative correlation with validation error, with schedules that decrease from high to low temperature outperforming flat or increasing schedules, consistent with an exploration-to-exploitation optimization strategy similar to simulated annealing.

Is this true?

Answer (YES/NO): NO